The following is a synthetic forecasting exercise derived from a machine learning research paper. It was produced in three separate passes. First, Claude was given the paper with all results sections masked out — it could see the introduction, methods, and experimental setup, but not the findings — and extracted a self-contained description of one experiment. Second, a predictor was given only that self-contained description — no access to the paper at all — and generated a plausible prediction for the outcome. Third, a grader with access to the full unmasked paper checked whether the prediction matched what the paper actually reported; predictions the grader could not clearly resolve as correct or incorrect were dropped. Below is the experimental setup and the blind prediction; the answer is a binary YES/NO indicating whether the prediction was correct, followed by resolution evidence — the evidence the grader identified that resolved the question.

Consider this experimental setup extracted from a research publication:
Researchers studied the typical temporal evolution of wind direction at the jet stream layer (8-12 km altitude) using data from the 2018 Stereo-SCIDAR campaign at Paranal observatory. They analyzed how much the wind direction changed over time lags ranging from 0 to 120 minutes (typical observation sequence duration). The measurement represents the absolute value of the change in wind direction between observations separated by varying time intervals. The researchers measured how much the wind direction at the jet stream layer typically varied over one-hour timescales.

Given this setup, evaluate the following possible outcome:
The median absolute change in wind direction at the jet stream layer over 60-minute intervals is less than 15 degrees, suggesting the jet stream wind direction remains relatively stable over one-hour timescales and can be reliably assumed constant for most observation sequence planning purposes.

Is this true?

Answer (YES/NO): YES